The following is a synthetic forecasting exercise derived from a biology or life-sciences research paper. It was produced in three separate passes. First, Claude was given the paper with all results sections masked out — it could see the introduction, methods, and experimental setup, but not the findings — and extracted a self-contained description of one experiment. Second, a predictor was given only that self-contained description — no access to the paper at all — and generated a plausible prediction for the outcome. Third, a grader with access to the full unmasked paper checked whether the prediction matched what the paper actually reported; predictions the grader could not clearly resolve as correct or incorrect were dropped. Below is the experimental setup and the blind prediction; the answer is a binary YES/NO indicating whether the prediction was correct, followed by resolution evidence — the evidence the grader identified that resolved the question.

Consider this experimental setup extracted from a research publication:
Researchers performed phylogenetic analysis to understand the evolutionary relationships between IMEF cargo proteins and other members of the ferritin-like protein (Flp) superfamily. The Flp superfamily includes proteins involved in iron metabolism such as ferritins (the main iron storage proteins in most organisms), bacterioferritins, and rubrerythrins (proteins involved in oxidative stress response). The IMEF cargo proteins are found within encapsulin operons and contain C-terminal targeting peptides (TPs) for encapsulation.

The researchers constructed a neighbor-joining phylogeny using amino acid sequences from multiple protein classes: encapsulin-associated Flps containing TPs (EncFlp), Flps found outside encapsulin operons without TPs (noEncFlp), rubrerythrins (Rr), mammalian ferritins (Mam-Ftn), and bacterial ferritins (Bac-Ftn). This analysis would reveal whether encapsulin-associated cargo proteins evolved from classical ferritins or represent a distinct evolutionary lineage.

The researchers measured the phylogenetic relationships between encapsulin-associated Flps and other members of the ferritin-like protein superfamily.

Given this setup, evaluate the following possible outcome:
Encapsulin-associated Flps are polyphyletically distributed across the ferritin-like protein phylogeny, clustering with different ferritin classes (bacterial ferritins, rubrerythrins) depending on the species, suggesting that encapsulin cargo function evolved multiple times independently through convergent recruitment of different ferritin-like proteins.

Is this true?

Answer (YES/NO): NO